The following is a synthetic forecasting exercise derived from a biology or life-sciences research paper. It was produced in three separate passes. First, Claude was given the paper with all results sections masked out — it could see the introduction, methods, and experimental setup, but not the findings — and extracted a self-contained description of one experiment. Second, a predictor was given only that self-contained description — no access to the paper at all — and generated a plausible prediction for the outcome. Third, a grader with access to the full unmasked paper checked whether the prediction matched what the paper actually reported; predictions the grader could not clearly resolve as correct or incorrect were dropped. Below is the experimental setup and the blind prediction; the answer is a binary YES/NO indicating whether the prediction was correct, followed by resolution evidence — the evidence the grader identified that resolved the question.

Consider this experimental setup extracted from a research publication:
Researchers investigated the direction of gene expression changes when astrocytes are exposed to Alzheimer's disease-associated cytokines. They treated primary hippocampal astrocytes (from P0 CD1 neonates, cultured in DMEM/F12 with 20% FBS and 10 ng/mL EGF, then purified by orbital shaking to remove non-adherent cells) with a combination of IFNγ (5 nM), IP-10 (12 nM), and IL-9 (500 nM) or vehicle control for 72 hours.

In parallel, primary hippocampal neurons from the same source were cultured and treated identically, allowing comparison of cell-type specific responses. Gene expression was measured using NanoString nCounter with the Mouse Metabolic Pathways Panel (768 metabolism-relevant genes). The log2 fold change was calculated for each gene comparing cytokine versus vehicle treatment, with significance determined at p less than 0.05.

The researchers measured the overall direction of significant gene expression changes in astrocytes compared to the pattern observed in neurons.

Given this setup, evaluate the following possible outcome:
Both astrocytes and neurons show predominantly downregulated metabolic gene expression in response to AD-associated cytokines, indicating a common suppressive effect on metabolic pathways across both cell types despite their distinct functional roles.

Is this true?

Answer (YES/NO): NO